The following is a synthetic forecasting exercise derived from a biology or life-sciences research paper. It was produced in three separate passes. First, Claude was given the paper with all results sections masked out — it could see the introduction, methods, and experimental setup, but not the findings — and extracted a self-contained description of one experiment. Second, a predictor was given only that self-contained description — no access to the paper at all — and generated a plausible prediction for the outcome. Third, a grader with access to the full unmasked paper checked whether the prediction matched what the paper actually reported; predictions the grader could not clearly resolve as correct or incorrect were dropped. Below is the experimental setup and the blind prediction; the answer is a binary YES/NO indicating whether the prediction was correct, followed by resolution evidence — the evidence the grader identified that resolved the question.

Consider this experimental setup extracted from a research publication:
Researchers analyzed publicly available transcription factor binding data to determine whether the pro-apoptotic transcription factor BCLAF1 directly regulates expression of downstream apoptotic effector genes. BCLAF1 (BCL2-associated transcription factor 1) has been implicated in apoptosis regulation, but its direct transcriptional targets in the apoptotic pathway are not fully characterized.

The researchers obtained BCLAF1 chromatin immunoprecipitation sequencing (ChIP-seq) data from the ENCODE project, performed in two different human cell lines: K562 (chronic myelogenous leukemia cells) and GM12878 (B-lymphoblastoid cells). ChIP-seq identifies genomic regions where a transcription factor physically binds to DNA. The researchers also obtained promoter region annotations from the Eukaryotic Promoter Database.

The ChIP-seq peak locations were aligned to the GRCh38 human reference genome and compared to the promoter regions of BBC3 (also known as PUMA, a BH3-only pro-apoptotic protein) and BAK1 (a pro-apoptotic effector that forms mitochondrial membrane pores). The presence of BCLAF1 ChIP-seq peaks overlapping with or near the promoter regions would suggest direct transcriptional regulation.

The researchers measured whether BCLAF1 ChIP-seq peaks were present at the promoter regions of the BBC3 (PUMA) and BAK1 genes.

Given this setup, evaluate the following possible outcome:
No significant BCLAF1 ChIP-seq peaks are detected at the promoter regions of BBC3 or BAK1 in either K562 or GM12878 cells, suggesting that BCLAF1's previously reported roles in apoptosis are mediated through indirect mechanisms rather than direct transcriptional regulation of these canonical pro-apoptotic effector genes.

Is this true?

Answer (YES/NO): NO